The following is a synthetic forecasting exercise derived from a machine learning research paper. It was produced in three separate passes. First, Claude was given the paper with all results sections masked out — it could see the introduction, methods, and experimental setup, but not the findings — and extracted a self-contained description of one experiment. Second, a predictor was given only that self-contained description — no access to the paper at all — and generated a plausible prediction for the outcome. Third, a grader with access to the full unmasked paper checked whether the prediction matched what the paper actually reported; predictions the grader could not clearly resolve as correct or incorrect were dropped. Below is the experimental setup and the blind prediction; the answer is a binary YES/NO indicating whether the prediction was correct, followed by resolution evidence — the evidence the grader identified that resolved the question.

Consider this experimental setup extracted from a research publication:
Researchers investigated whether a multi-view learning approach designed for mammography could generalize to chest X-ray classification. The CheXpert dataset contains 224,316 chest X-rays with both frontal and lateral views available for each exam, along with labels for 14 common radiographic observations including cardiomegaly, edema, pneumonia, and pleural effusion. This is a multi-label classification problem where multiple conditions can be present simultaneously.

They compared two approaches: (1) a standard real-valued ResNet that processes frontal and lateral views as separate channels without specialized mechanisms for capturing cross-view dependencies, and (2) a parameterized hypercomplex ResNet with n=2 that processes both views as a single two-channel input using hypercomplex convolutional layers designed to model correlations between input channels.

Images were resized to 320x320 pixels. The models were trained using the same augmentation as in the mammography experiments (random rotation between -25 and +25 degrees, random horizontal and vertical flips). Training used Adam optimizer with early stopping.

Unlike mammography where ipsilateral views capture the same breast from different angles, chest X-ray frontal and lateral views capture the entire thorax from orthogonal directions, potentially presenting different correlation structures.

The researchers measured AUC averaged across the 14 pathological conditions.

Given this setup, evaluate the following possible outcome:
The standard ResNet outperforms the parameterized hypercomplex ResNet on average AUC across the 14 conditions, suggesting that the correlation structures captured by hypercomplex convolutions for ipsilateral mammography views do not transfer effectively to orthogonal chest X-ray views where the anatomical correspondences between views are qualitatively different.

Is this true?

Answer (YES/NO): NO